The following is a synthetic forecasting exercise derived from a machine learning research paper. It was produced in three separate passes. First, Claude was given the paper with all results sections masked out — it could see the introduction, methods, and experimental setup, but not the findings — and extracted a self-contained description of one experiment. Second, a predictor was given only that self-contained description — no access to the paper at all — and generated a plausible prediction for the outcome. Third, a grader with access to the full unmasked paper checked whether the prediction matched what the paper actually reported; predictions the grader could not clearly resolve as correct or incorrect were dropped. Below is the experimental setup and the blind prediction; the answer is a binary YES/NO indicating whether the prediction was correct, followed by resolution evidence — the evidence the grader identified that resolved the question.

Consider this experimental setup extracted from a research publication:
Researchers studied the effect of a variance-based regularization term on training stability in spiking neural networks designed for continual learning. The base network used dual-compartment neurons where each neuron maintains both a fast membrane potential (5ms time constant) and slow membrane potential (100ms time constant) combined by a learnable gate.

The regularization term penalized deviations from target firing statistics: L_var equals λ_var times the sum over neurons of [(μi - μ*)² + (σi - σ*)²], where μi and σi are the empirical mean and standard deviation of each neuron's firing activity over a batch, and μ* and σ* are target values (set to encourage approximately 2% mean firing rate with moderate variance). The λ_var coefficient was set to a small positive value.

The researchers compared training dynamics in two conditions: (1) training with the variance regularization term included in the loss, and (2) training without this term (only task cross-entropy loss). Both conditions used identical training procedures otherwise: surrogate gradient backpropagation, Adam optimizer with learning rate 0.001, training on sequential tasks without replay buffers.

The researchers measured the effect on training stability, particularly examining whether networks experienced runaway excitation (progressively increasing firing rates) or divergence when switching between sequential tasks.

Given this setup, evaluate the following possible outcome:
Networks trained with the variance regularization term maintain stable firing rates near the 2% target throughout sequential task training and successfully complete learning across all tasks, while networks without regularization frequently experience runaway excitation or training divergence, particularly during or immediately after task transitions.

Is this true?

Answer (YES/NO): NO